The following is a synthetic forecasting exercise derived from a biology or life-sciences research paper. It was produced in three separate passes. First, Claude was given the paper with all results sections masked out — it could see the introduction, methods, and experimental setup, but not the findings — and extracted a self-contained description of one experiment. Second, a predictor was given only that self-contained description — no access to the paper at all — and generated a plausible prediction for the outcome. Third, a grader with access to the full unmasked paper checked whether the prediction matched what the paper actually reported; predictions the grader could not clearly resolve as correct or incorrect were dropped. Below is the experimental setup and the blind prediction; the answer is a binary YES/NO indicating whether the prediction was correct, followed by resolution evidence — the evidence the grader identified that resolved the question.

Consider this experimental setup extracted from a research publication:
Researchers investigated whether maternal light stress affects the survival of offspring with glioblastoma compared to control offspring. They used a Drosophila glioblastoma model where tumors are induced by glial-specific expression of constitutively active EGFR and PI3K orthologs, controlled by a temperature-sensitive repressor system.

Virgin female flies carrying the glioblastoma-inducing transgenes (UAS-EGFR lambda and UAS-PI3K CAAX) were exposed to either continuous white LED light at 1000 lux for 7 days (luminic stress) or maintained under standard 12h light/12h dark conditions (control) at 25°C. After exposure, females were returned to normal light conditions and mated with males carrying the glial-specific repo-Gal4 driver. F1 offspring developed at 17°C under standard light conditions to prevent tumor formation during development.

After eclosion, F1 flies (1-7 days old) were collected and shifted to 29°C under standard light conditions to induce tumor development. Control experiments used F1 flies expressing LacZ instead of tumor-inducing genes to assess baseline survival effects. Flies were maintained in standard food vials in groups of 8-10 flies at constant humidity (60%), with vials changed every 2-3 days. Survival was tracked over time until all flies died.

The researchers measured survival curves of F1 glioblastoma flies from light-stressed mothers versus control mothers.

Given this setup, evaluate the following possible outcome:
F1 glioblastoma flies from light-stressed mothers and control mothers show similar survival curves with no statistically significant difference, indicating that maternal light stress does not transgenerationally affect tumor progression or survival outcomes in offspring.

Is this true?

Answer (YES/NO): NO